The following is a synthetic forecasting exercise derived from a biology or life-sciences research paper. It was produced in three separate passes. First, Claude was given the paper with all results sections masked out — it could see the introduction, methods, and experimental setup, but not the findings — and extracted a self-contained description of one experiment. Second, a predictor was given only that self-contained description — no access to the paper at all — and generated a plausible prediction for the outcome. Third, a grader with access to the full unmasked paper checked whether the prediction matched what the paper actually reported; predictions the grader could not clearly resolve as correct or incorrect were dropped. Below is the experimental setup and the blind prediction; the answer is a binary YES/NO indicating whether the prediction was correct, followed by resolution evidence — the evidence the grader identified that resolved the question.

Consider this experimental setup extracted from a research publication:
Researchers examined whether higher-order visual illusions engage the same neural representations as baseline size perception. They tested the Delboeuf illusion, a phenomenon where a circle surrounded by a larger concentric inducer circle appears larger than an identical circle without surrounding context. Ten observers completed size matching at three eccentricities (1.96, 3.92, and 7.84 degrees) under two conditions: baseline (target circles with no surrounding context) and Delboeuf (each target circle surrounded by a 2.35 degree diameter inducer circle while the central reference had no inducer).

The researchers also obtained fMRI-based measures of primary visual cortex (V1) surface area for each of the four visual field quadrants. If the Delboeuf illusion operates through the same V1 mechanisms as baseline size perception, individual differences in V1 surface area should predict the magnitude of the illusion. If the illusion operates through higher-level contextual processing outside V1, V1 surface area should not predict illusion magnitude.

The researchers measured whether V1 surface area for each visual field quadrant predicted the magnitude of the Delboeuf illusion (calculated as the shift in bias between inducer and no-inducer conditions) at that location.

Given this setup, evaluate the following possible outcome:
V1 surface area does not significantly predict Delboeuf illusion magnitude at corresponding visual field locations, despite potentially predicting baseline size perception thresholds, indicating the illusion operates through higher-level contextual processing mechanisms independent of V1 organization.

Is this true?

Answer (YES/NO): NO